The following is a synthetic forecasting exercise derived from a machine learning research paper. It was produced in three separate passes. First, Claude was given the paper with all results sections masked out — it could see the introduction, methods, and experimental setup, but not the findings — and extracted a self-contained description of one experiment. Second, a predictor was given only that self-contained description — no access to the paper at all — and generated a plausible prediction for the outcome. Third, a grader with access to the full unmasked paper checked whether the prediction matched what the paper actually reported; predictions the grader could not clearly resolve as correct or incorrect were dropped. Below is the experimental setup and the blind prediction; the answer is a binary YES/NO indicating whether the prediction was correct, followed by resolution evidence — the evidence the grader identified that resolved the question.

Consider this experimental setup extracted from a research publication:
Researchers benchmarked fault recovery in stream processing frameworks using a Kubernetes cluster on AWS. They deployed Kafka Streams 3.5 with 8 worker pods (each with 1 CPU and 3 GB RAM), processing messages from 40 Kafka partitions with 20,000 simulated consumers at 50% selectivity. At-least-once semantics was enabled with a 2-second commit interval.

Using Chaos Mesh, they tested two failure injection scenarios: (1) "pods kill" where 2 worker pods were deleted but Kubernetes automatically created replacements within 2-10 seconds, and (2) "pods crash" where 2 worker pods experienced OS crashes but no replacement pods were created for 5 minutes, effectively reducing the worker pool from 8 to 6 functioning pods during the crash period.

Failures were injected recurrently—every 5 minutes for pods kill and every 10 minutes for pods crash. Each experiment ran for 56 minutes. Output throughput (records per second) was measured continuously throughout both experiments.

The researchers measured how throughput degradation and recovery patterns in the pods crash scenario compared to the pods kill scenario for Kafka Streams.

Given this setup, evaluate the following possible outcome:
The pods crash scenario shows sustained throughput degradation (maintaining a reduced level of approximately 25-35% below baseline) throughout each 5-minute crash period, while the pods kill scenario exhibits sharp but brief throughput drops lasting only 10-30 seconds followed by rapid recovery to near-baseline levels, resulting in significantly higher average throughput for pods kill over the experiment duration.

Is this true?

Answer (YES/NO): NO